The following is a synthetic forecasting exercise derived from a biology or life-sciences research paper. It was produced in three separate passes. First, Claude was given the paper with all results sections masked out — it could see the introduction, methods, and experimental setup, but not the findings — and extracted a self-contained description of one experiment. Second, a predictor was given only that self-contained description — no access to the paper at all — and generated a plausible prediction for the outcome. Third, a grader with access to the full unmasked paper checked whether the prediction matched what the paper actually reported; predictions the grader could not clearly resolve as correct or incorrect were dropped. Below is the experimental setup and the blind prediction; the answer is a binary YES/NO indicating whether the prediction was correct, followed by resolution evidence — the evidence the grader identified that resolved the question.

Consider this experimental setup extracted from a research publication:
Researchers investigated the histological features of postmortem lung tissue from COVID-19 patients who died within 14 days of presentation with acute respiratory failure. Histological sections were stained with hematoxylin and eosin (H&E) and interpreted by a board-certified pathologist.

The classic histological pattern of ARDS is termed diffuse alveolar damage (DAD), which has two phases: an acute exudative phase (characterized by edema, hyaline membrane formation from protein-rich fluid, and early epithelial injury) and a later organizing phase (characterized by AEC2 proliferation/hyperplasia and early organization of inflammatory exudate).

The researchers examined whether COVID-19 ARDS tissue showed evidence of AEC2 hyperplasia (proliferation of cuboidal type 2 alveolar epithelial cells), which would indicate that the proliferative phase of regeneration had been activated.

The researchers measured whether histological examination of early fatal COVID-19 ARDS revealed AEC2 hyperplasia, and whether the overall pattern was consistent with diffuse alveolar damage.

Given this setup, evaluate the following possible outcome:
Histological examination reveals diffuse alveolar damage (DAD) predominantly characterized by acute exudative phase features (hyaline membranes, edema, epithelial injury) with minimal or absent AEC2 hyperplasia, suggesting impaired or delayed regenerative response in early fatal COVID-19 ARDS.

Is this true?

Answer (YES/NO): NO